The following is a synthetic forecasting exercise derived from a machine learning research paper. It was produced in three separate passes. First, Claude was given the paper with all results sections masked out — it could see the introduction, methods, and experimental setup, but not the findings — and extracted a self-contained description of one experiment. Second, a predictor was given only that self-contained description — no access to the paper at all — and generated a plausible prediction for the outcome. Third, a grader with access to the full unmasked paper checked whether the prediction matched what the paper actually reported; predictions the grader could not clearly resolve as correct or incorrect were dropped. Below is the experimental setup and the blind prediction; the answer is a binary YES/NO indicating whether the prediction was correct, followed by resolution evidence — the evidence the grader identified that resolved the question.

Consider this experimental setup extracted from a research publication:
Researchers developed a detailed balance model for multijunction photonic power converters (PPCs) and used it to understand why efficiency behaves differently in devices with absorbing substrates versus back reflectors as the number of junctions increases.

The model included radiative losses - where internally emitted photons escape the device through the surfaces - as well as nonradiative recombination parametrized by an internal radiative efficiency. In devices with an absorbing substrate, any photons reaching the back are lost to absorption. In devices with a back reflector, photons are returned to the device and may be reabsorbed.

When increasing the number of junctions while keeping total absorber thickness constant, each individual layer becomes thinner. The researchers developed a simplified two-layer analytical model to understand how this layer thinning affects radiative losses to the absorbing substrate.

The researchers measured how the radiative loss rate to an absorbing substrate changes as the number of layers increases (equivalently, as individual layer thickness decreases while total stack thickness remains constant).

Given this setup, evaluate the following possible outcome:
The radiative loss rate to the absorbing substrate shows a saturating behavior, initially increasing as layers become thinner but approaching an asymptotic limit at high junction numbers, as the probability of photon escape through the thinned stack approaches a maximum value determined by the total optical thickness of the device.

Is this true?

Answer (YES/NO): NO